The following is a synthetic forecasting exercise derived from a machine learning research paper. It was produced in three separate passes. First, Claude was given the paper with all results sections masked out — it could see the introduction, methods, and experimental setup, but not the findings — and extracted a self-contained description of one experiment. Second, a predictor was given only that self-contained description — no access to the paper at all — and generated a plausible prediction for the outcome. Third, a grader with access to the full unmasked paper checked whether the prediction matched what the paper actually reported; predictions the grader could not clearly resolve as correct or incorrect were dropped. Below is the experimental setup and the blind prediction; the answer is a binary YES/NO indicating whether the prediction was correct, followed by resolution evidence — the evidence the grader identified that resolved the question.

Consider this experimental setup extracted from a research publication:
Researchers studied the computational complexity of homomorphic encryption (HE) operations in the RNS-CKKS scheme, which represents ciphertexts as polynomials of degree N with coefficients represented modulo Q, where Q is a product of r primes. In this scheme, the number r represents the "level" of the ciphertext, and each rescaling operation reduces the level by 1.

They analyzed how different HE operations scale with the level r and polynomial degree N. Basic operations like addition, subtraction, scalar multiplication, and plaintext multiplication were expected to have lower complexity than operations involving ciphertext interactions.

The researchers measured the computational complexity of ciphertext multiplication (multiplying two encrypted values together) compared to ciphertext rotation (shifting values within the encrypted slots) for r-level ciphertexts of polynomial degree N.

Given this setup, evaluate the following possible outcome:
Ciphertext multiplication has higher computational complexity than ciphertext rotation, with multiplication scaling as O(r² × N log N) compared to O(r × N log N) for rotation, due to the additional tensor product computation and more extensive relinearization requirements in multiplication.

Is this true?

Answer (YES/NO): NO